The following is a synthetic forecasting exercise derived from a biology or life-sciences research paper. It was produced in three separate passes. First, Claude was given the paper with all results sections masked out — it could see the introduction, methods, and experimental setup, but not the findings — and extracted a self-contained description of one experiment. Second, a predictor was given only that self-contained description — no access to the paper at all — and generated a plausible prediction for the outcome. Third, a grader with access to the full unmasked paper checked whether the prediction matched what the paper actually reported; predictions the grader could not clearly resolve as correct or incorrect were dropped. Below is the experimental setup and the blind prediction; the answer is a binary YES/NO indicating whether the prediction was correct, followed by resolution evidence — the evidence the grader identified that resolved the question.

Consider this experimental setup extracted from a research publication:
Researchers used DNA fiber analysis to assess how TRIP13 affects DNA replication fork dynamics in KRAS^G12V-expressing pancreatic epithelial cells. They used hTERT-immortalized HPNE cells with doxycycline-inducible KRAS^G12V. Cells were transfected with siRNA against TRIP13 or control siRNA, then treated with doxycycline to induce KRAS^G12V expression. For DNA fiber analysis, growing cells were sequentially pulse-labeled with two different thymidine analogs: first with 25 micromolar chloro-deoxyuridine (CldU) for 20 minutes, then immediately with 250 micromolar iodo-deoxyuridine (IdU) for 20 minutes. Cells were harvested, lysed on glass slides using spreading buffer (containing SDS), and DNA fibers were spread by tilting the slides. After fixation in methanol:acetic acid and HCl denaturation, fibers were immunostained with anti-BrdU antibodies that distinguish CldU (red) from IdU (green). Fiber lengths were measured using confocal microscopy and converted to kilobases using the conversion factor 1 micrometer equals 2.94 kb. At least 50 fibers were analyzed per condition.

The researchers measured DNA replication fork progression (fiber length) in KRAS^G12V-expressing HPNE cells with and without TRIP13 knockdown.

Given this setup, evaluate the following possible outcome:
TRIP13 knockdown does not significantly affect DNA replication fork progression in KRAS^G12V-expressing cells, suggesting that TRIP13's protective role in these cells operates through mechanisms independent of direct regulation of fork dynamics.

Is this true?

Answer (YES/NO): NO